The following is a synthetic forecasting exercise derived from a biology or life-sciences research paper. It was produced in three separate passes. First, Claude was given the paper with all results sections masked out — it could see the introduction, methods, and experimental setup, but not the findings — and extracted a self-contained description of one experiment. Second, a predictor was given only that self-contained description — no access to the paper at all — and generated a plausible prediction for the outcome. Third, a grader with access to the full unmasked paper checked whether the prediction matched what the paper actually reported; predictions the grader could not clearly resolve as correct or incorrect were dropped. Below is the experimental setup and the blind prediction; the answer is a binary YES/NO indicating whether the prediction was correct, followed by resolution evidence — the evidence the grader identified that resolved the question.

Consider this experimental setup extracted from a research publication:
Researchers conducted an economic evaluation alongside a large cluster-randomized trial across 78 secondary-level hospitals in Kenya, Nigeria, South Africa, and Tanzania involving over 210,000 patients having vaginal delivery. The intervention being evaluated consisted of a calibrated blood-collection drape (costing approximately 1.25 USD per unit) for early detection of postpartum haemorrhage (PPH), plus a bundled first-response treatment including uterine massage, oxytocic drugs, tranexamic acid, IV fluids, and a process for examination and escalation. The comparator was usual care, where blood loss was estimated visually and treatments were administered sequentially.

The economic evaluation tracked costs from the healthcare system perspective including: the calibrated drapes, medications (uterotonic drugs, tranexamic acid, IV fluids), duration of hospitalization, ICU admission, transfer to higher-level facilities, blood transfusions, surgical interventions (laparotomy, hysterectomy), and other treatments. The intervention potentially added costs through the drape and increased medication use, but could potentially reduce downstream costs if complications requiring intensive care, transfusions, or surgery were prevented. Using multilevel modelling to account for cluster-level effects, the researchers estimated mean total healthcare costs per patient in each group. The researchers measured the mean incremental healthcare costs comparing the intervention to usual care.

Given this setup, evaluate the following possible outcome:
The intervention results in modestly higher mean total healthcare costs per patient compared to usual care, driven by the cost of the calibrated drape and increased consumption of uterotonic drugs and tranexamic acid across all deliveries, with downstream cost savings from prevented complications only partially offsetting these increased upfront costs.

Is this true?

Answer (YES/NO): YES